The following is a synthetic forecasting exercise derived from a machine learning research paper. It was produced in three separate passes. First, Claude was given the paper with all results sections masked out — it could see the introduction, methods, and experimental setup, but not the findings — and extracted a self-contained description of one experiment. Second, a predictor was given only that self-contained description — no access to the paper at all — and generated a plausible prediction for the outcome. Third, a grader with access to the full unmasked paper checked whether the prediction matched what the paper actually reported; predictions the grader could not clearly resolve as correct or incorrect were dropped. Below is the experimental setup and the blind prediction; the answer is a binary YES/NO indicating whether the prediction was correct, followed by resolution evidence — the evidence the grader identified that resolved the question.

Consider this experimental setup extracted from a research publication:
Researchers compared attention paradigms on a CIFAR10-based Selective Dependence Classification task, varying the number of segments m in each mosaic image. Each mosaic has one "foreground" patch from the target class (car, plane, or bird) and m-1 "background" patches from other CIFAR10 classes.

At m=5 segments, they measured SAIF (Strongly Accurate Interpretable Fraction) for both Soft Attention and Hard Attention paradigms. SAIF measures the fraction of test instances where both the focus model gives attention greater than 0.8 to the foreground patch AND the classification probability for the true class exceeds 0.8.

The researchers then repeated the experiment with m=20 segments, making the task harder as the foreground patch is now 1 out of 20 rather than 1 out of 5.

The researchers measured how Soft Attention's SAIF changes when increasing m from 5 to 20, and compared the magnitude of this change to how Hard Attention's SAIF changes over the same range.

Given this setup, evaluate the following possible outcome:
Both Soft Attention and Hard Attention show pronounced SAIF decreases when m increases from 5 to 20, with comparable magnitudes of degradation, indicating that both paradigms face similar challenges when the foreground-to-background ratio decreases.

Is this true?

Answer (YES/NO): NO